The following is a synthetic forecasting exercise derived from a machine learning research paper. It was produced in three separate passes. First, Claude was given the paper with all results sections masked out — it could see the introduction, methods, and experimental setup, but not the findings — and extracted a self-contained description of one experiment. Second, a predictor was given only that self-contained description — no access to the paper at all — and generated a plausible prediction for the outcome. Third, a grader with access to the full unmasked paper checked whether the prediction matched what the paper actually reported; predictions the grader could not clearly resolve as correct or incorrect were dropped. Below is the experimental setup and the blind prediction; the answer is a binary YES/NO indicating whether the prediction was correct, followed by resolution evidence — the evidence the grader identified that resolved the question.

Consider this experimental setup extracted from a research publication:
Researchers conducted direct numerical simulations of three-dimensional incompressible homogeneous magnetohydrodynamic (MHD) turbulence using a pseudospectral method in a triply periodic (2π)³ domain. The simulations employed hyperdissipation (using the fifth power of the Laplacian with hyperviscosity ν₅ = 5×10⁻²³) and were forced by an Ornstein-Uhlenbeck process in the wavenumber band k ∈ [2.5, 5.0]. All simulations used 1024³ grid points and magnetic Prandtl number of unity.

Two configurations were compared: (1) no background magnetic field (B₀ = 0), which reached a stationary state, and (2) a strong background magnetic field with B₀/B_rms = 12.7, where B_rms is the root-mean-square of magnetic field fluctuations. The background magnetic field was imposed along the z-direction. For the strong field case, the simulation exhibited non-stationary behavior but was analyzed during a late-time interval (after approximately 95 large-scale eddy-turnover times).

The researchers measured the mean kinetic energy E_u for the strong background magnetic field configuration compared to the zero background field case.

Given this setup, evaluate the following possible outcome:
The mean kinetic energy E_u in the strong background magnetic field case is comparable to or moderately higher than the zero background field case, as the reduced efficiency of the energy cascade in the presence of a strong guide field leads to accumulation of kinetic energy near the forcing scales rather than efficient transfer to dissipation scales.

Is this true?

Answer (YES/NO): NO